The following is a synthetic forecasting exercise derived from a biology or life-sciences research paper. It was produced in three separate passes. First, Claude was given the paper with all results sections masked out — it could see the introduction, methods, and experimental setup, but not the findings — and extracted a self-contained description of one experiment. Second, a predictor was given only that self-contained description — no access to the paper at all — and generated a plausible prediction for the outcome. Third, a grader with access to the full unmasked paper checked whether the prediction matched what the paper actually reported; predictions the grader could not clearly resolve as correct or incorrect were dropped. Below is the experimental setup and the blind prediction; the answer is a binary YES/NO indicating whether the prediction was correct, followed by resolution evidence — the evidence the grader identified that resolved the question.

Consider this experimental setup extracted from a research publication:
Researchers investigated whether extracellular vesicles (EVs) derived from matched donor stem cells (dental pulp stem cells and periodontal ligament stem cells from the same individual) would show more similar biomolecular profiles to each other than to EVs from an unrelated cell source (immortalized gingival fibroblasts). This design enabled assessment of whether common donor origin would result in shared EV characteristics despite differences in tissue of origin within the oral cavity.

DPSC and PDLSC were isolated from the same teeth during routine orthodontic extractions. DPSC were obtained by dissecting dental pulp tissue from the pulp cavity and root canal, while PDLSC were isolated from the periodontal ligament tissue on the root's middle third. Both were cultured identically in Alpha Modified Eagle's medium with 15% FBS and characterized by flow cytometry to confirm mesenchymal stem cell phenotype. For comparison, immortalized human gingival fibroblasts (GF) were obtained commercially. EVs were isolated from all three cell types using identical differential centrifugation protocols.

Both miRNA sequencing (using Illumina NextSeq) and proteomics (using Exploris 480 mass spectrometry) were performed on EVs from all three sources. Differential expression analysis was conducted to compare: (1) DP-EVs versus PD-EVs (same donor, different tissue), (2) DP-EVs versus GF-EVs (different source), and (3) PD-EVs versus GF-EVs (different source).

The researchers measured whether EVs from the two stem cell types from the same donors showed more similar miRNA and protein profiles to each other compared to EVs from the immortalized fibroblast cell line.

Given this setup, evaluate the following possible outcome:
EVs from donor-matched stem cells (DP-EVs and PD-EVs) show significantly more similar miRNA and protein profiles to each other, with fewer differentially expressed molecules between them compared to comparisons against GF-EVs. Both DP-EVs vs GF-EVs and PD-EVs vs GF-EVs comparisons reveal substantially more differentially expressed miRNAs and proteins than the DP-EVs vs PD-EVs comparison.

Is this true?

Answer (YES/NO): NO